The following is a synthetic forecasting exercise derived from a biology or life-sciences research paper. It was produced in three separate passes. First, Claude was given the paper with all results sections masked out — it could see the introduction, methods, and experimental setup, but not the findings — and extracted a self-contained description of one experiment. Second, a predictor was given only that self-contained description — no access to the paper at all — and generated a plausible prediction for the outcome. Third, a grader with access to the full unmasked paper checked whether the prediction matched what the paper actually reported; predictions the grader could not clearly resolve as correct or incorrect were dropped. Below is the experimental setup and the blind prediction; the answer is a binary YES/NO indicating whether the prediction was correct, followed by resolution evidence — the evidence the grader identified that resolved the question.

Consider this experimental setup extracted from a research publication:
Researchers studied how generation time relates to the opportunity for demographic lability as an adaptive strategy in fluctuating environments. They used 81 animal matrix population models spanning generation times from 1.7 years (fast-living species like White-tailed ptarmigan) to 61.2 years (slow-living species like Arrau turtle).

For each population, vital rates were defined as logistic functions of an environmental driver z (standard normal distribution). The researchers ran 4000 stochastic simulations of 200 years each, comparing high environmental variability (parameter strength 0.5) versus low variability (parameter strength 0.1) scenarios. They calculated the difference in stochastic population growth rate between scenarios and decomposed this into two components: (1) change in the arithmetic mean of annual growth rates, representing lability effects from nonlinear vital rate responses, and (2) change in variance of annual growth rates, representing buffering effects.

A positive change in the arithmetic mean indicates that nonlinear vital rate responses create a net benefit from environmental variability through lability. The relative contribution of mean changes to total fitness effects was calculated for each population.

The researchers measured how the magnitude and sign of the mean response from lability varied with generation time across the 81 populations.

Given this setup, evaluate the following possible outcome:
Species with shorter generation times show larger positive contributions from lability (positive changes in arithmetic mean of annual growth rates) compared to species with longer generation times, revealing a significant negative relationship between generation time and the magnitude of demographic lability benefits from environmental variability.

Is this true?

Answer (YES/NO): YES